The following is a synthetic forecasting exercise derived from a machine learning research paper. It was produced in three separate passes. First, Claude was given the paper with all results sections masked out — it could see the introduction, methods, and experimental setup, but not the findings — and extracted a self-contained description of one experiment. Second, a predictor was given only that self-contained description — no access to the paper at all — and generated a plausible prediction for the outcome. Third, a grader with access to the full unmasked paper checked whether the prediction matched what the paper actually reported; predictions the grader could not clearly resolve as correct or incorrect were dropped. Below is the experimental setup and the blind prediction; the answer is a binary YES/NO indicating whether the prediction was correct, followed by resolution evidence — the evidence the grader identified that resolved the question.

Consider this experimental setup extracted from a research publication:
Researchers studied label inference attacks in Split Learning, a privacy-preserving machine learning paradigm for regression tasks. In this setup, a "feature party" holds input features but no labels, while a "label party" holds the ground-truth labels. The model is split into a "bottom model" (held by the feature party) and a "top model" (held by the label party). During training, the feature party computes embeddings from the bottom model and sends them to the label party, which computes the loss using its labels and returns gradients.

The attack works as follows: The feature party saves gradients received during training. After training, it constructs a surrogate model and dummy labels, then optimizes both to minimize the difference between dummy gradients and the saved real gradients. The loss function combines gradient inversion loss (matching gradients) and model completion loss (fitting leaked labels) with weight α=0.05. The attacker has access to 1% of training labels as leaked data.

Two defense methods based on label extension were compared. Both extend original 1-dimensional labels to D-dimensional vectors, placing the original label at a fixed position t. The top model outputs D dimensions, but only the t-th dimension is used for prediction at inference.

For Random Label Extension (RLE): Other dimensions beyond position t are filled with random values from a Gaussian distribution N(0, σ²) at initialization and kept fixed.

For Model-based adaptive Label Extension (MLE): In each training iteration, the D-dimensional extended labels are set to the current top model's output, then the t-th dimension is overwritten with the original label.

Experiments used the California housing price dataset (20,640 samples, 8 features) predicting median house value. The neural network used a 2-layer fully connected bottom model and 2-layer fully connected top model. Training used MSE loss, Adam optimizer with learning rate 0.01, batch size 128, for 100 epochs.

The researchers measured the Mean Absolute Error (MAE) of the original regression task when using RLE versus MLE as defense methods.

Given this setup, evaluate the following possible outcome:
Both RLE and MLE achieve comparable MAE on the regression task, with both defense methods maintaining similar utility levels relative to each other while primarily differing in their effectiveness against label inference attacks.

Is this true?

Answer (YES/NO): NO